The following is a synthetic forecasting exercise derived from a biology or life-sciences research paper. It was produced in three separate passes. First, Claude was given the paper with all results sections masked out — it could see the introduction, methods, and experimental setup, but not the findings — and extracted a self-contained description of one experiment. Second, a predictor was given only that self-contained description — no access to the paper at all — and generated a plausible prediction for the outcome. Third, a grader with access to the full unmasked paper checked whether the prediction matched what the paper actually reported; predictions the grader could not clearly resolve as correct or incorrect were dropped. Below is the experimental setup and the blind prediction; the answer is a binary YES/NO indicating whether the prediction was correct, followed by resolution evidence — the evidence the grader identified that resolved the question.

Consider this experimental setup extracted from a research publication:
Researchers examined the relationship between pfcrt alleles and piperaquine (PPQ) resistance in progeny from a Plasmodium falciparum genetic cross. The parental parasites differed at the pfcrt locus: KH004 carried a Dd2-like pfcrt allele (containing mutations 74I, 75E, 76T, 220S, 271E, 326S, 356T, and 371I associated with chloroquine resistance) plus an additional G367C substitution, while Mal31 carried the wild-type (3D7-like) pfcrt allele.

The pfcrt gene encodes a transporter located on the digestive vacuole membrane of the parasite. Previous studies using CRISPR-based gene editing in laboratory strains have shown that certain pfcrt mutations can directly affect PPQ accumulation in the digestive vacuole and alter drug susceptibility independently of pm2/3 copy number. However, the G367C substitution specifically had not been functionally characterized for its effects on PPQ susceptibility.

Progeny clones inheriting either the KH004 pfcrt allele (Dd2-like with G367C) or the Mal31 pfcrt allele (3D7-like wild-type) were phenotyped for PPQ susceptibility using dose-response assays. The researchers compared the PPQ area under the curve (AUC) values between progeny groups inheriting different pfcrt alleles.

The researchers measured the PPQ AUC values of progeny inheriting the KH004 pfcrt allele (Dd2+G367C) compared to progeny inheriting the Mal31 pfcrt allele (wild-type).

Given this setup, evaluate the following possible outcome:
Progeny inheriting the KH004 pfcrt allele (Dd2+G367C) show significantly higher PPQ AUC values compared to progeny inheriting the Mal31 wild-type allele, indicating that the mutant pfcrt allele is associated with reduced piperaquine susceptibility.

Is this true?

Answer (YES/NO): YES